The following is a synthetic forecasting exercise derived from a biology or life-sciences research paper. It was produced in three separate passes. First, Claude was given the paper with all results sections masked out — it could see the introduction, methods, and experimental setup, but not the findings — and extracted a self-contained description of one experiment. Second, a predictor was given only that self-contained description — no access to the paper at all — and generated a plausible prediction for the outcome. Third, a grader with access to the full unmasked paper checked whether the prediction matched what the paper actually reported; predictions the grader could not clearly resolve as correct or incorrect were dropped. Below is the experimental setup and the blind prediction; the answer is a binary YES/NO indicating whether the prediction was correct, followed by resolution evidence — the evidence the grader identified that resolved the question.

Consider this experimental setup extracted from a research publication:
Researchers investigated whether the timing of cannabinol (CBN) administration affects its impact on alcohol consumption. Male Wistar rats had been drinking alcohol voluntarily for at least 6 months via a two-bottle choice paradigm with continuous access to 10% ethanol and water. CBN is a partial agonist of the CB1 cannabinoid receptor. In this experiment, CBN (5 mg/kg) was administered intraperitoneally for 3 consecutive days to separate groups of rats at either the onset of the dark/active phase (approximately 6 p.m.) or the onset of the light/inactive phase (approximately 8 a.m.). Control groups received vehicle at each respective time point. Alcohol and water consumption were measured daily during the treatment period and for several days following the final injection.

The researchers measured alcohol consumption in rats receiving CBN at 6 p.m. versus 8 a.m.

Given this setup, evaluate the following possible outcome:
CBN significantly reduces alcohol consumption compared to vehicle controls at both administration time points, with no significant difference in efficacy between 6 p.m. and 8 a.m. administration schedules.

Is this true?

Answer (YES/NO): NO